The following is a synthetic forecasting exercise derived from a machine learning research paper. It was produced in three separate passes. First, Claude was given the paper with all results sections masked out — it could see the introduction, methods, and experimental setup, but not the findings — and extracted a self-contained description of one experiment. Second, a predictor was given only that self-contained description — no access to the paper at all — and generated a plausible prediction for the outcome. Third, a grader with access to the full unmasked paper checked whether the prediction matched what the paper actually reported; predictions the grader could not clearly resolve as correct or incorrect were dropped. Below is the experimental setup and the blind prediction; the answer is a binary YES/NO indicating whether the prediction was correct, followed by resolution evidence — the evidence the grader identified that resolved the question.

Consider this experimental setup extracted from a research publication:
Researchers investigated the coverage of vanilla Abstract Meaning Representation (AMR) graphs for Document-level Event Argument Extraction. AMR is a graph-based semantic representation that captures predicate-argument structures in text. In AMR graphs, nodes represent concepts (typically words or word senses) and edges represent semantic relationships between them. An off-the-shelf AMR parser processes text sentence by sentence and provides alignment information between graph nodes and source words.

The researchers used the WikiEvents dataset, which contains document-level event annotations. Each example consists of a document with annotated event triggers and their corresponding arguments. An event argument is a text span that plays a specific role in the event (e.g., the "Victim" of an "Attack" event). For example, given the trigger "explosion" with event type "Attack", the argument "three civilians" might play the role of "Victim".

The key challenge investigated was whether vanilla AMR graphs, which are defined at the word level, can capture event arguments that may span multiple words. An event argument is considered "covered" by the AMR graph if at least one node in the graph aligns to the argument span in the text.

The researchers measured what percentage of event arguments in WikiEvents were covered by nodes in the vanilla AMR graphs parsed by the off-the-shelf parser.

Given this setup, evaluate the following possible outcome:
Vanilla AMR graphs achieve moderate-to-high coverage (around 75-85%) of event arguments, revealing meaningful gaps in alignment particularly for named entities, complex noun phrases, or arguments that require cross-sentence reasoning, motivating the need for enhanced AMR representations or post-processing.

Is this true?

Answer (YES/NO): NO